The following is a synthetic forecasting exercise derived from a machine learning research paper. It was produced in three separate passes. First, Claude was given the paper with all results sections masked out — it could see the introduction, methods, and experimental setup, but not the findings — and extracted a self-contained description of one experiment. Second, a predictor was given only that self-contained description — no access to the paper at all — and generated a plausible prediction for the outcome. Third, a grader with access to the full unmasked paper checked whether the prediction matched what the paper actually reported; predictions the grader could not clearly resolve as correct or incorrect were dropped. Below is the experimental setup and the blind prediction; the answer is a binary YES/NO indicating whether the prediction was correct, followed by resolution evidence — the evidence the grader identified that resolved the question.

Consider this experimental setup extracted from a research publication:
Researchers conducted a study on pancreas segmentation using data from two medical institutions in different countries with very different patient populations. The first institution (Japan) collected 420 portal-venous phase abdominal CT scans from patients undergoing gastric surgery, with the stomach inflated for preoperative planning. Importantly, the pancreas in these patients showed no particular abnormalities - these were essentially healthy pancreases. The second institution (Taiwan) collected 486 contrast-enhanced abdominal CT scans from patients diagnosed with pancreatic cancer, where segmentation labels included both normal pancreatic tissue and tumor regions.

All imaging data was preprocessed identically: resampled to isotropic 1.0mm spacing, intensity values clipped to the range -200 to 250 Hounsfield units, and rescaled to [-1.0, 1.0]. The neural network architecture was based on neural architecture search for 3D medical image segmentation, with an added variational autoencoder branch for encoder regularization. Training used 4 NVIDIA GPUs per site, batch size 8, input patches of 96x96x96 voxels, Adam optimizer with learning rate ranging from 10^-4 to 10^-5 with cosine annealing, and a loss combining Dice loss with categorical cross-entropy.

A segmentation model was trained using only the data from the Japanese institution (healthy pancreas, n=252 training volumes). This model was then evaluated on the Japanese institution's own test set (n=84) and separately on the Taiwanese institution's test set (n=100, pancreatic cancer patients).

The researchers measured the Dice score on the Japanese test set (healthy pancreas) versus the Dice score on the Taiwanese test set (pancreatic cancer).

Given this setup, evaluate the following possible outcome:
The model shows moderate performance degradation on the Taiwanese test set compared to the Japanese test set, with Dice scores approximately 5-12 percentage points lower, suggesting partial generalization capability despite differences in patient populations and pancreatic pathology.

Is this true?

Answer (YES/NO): NO